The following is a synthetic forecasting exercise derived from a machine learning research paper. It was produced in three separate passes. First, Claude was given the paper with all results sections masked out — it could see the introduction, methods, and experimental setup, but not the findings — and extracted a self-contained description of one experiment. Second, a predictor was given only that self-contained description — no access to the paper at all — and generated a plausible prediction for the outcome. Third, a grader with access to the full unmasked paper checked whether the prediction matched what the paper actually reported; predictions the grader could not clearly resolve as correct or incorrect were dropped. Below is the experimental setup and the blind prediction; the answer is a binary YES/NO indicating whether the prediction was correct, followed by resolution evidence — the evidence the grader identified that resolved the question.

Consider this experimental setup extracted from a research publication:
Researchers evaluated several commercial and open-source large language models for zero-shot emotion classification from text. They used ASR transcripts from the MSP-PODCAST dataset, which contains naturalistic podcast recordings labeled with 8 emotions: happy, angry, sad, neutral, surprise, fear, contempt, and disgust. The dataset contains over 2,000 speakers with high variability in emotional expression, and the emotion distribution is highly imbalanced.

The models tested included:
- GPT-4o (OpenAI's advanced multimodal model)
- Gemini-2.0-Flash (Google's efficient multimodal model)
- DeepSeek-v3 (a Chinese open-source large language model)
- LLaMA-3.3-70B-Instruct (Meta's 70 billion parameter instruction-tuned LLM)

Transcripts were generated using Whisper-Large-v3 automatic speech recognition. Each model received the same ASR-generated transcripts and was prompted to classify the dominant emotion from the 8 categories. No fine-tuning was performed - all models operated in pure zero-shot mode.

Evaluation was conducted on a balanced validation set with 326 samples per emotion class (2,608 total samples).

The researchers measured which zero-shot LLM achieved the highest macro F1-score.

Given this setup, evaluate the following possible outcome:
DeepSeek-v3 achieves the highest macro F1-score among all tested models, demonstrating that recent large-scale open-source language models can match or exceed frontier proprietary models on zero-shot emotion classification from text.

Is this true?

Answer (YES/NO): NO